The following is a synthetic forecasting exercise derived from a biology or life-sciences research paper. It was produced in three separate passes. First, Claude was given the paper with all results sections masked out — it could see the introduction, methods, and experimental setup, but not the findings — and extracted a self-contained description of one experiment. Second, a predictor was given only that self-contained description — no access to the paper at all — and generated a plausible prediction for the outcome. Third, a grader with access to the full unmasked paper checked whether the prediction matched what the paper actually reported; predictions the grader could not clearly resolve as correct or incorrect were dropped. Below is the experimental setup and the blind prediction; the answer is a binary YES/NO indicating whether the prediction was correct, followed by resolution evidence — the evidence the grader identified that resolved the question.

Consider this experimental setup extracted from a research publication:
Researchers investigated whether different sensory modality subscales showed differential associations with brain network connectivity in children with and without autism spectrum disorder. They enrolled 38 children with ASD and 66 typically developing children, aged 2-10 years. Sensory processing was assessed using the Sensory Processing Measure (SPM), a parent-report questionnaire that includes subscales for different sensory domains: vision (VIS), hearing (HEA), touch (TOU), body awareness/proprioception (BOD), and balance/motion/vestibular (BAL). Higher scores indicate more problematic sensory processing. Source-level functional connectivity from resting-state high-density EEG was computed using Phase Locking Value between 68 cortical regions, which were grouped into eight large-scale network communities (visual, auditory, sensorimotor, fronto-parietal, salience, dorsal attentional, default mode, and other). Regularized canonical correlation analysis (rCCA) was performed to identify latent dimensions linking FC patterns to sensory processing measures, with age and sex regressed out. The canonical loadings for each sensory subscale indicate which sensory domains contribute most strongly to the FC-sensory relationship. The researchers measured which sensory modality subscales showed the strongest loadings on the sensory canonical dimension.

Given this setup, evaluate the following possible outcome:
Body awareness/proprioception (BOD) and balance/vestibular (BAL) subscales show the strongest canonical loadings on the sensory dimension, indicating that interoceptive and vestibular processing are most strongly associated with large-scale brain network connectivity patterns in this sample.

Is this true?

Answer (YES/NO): NO